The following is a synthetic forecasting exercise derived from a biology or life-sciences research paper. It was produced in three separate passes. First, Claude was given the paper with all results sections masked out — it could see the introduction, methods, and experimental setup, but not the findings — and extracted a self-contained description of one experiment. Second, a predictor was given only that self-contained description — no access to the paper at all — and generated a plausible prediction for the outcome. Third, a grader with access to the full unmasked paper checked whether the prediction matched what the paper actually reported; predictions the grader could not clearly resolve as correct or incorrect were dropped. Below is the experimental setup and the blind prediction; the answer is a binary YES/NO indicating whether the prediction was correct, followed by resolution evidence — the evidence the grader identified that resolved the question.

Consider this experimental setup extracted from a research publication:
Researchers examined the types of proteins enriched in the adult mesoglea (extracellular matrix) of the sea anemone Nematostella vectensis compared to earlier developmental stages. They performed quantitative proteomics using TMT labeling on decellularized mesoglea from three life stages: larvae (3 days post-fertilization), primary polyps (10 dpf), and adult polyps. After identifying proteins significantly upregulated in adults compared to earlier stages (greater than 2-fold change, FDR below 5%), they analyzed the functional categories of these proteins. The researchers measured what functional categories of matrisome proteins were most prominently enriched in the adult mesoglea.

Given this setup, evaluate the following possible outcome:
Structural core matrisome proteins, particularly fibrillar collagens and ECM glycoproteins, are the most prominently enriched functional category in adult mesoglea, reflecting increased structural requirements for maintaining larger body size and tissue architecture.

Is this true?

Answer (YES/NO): NO